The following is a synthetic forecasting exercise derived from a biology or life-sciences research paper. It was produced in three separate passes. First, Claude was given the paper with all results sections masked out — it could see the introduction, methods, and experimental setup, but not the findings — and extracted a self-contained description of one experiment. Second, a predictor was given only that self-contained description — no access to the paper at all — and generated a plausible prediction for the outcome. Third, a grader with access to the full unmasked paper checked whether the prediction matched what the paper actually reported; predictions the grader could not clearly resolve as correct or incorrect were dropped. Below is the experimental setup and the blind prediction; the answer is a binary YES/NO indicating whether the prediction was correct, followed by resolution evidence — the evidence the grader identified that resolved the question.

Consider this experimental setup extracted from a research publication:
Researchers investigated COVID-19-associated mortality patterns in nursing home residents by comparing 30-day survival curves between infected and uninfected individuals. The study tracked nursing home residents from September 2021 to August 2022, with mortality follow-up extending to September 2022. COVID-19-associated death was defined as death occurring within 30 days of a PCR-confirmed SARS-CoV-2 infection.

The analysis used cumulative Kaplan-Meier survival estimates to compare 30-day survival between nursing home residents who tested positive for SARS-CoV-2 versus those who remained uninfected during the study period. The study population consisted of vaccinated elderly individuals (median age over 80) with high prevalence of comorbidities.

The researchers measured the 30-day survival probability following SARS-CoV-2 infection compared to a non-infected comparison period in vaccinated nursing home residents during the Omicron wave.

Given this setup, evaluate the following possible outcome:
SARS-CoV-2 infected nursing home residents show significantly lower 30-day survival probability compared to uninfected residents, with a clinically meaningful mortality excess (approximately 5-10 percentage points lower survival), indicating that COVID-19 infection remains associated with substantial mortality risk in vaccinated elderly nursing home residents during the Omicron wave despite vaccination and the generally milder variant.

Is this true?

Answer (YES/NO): YES